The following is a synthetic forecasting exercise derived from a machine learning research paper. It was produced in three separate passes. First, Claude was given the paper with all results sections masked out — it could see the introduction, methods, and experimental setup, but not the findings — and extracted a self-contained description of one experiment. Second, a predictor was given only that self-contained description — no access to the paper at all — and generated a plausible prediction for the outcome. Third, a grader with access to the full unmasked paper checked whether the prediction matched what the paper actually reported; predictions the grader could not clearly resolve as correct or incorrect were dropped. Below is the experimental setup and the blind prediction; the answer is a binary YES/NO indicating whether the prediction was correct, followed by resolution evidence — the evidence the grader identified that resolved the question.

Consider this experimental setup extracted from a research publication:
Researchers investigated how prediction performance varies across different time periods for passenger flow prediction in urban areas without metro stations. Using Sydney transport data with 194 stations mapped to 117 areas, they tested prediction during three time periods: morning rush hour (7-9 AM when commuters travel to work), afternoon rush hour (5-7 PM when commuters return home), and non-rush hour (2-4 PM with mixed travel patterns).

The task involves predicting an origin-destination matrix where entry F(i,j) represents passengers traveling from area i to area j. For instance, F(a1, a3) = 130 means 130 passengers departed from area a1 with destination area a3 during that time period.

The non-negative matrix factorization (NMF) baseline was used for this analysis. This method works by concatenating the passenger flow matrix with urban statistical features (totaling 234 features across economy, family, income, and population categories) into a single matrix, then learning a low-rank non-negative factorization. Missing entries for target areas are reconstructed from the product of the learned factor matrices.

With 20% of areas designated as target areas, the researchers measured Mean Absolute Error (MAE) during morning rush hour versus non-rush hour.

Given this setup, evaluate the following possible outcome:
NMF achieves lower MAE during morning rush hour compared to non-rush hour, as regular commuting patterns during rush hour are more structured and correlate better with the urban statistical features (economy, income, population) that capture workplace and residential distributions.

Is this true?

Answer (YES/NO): NO